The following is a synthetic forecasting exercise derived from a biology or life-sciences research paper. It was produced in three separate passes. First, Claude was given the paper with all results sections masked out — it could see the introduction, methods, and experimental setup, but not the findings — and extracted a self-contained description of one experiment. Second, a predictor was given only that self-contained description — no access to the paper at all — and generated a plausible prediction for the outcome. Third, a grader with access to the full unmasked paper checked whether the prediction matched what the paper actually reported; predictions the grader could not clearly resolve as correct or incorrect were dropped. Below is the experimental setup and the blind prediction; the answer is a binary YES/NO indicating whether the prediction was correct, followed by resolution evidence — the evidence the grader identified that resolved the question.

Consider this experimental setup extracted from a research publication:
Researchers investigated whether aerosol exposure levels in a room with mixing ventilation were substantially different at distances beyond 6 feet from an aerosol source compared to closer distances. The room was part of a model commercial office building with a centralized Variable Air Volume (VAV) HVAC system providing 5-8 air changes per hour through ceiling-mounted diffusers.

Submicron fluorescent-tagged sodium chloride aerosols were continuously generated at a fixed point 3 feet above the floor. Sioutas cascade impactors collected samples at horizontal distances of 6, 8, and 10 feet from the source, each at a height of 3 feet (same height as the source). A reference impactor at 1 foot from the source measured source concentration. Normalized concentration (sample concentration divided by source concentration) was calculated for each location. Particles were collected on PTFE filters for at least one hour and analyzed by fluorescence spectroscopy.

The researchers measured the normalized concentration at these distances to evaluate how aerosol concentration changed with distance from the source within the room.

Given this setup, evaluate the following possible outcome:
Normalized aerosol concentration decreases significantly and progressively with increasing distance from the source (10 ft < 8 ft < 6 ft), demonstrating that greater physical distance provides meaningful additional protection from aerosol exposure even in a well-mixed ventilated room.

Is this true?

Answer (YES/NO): NO